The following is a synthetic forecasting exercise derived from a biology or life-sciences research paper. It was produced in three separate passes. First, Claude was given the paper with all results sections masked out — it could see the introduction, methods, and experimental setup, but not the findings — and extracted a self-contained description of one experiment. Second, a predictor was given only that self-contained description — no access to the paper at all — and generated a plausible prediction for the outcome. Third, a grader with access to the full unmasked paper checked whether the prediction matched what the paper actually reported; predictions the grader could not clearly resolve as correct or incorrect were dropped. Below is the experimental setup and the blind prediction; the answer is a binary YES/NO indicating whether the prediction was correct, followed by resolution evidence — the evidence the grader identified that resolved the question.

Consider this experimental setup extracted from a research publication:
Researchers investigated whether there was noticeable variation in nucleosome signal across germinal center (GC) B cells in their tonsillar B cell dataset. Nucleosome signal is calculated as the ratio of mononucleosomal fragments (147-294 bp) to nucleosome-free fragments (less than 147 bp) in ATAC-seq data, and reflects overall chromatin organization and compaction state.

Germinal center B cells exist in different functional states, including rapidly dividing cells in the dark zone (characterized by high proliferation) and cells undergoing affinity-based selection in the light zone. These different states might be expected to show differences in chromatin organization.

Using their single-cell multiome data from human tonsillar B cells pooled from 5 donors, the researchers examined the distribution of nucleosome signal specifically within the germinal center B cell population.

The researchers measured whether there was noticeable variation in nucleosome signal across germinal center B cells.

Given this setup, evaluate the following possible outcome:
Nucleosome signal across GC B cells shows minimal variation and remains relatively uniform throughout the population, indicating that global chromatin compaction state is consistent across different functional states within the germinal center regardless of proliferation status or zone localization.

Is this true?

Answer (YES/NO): YES